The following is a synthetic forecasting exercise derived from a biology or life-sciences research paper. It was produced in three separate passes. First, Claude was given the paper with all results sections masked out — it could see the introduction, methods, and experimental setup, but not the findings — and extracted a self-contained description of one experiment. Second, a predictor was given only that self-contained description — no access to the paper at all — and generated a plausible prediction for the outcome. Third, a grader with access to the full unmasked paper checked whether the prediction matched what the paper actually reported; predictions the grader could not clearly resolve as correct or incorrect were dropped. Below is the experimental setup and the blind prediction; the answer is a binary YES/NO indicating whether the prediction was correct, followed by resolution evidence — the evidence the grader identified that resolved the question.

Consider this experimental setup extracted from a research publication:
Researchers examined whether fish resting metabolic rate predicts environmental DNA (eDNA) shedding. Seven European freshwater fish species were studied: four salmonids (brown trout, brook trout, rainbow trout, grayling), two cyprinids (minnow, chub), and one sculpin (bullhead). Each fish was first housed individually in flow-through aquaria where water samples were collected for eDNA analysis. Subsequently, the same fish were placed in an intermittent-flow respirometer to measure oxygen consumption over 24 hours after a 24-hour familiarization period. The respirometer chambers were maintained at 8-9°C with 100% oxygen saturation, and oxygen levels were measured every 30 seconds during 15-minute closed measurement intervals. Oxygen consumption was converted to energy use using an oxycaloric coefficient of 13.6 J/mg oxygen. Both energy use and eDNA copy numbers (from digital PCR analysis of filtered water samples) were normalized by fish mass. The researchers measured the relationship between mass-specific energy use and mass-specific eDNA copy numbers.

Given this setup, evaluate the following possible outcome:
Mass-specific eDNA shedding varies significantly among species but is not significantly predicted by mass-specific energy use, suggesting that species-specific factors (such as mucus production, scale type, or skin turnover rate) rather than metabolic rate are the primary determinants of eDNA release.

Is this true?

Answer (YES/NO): YES